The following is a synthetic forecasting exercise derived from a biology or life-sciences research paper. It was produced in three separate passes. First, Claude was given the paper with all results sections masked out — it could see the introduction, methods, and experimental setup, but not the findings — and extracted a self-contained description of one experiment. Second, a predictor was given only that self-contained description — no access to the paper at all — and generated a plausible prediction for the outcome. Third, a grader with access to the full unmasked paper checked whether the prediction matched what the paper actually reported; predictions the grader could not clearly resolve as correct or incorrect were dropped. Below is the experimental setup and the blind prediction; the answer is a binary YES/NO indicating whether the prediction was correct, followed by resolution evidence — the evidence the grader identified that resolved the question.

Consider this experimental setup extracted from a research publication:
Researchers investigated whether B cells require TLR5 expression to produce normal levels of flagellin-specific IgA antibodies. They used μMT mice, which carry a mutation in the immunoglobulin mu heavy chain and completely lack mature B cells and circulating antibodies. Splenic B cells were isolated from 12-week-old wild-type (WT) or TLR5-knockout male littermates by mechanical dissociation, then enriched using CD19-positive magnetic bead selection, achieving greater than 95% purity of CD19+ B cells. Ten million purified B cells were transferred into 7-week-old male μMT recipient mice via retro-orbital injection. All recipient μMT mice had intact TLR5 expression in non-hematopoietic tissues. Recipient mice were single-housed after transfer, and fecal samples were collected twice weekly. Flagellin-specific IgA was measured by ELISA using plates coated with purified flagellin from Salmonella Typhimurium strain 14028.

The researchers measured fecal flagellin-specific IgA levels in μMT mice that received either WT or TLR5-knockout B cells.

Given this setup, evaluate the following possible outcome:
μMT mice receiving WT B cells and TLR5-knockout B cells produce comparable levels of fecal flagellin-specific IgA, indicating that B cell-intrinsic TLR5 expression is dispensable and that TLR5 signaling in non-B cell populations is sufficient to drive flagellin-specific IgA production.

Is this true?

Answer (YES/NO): NO